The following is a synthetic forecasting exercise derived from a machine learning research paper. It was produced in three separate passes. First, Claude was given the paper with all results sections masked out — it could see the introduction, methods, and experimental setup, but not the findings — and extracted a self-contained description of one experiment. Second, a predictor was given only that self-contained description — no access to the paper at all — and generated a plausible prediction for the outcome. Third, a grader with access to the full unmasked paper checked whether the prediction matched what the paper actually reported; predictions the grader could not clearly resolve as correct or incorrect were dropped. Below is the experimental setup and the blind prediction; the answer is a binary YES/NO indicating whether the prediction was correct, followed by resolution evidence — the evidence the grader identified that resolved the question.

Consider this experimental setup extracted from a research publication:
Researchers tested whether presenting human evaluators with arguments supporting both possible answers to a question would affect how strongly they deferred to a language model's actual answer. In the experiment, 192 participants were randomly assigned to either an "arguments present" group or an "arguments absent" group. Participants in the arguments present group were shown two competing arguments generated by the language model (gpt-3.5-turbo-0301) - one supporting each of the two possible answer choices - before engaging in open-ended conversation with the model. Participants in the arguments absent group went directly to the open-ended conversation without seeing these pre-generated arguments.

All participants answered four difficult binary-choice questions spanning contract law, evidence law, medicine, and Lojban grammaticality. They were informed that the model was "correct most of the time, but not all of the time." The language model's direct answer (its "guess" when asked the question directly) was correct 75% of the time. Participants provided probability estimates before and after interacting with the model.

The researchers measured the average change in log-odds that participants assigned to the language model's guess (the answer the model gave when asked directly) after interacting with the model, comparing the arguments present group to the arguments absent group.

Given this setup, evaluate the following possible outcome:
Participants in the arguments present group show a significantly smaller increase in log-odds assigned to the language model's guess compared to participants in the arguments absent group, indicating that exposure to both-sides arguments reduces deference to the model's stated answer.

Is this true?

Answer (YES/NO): YES